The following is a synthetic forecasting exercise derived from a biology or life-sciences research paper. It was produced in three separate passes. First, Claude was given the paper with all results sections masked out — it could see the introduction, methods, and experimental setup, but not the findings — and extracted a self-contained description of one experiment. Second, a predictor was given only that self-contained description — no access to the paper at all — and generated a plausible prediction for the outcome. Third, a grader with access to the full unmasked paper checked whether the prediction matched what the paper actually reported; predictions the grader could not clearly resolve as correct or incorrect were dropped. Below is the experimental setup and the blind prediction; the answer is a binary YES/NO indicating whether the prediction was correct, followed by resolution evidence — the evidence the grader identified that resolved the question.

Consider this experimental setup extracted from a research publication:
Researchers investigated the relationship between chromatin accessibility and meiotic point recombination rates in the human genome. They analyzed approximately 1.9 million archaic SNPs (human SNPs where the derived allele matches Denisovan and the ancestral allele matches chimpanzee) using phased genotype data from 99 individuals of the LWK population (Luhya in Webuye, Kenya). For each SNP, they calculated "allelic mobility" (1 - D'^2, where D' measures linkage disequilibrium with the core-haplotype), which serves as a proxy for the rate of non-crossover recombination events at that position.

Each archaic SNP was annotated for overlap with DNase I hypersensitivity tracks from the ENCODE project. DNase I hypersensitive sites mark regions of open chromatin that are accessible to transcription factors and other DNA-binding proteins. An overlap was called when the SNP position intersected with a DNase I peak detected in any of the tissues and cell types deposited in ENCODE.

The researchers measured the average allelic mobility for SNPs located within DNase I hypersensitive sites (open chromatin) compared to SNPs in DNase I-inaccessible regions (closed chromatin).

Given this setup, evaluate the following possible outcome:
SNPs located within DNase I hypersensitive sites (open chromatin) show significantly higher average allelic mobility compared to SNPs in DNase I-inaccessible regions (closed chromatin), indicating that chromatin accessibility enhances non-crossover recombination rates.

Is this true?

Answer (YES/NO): YES